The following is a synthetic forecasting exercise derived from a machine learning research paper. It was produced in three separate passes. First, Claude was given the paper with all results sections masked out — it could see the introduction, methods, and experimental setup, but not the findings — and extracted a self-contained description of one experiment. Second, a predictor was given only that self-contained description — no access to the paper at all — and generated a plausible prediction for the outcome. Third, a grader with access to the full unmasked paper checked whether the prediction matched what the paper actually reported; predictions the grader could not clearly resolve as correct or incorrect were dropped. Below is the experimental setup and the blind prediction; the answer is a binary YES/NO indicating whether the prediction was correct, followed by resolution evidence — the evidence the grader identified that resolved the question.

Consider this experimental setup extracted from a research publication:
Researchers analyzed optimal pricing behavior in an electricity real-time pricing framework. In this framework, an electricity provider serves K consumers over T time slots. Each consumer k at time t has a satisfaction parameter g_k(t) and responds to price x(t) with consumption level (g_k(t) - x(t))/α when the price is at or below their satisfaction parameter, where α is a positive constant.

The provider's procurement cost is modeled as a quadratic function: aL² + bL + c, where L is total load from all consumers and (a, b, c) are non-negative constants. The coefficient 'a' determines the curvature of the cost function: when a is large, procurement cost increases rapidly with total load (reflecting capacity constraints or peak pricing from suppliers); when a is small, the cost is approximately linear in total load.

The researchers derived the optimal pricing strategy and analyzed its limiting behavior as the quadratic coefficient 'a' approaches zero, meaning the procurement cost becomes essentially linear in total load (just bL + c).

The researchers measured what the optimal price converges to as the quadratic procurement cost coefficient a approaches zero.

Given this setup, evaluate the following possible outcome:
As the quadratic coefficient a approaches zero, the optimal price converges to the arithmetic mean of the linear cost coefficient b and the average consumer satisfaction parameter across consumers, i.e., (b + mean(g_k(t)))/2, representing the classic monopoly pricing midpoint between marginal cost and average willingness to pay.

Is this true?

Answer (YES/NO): NO